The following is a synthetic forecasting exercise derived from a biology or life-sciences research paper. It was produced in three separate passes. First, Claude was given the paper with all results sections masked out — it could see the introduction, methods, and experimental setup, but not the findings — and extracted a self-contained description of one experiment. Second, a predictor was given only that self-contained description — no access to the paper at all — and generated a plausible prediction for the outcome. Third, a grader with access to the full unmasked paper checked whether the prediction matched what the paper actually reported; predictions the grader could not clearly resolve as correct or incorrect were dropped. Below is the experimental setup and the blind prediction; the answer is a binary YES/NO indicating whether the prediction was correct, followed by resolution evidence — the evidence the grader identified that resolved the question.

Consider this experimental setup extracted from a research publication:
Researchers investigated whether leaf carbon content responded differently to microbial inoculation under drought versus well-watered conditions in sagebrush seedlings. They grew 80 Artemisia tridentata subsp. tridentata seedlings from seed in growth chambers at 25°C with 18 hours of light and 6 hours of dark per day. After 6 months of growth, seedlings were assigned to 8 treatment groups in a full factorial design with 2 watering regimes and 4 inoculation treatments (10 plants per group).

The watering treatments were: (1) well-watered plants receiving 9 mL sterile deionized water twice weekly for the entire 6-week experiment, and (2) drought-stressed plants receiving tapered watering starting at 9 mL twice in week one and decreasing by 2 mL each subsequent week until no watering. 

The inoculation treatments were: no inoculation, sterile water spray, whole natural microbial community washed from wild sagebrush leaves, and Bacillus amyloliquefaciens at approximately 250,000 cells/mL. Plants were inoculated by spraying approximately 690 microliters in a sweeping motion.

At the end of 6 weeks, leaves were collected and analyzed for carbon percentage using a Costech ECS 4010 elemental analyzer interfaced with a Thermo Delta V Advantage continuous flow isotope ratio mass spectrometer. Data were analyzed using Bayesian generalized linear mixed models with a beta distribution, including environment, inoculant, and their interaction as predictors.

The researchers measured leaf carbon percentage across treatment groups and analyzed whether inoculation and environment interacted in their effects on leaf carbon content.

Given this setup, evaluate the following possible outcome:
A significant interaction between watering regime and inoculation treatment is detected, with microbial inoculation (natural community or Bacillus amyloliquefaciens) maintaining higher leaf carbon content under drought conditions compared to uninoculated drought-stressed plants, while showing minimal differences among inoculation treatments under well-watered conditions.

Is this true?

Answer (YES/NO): NO